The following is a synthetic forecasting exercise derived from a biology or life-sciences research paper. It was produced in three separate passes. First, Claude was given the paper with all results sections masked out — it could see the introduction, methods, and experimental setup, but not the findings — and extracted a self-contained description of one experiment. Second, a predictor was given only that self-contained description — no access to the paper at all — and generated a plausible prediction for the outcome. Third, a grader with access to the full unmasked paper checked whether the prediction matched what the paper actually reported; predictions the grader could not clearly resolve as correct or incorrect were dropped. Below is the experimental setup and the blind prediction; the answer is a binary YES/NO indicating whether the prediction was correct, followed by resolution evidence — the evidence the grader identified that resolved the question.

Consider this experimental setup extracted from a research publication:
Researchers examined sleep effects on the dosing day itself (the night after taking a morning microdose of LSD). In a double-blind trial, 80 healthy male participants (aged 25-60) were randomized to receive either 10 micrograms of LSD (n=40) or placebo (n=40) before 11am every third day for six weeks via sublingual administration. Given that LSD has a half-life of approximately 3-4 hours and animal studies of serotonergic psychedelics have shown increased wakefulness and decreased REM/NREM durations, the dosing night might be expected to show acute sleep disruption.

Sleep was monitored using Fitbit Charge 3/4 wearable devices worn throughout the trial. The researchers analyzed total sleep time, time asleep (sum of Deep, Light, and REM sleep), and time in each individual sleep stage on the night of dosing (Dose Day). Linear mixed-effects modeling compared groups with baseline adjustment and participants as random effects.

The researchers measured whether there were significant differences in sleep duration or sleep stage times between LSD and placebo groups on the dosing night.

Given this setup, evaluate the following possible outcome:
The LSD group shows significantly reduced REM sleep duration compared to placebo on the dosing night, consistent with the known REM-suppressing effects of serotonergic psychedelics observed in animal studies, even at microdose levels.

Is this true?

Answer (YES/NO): NO